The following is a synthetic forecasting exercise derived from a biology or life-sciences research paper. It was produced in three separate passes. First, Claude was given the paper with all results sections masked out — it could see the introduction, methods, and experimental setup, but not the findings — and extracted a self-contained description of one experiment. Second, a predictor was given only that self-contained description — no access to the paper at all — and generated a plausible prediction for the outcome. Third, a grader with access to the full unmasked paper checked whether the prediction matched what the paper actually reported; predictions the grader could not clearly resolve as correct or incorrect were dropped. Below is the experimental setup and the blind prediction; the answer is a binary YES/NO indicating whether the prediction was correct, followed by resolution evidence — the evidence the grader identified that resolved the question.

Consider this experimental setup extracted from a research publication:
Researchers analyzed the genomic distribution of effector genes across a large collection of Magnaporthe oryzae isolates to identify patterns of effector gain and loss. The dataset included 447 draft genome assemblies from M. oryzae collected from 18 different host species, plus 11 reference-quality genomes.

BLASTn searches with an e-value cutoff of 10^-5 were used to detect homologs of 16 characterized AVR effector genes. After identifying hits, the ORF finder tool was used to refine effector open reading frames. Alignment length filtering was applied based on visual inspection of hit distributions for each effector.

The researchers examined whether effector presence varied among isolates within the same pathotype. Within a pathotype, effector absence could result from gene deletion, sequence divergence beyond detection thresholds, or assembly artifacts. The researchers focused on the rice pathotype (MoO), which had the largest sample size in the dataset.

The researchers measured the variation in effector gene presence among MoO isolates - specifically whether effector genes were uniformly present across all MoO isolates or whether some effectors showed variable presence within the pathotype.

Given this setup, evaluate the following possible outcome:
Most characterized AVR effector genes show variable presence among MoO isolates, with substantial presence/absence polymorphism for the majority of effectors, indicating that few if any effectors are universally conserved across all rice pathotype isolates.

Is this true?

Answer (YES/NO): NO